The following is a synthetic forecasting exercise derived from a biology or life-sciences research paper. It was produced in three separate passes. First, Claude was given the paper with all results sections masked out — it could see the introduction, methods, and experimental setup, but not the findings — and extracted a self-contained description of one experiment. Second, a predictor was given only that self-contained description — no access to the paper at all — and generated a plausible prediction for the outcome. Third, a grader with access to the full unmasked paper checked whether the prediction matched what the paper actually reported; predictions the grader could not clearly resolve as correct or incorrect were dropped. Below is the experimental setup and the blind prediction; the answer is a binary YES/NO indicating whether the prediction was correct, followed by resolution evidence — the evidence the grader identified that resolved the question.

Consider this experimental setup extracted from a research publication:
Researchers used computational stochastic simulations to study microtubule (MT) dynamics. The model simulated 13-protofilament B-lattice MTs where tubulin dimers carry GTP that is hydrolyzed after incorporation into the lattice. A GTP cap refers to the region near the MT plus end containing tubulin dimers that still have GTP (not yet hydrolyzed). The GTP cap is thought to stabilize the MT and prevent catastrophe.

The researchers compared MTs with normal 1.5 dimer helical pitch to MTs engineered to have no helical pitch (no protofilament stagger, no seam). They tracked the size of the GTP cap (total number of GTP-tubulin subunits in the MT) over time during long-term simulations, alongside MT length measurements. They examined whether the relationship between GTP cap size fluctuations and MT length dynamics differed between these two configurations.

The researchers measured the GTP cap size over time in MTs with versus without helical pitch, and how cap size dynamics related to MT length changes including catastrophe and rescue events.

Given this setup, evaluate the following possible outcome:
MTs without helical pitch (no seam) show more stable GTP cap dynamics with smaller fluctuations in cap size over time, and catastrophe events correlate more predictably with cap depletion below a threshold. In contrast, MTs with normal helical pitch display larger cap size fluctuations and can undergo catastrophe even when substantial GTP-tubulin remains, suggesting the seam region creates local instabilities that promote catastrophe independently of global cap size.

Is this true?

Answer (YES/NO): NO